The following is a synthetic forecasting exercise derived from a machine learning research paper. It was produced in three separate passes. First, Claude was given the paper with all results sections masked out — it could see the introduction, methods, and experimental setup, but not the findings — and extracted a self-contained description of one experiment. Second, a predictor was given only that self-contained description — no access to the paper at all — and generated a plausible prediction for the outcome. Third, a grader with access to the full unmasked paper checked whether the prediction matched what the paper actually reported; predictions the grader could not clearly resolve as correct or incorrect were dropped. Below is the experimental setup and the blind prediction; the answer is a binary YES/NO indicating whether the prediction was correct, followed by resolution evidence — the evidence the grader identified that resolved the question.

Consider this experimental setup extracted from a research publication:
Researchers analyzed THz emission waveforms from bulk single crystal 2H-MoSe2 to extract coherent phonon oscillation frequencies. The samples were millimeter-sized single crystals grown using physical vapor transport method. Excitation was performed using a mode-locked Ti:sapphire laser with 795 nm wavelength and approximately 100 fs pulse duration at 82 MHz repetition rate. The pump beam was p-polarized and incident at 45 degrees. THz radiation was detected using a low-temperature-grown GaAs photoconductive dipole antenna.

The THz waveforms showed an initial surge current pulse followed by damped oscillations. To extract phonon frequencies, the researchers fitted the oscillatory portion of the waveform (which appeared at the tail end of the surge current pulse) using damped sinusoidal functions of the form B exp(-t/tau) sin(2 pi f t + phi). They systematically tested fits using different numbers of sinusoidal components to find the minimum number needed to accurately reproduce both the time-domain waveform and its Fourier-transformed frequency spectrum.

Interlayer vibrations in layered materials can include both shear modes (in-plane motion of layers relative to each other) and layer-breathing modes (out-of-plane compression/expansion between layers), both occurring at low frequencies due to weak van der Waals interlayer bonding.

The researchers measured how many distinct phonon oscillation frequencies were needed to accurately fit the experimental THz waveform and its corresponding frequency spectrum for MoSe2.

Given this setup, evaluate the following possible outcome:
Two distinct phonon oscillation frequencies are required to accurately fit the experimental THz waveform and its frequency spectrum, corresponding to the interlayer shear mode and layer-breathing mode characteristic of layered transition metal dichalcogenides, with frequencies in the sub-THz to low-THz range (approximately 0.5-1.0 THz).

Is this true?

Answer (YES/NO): NO